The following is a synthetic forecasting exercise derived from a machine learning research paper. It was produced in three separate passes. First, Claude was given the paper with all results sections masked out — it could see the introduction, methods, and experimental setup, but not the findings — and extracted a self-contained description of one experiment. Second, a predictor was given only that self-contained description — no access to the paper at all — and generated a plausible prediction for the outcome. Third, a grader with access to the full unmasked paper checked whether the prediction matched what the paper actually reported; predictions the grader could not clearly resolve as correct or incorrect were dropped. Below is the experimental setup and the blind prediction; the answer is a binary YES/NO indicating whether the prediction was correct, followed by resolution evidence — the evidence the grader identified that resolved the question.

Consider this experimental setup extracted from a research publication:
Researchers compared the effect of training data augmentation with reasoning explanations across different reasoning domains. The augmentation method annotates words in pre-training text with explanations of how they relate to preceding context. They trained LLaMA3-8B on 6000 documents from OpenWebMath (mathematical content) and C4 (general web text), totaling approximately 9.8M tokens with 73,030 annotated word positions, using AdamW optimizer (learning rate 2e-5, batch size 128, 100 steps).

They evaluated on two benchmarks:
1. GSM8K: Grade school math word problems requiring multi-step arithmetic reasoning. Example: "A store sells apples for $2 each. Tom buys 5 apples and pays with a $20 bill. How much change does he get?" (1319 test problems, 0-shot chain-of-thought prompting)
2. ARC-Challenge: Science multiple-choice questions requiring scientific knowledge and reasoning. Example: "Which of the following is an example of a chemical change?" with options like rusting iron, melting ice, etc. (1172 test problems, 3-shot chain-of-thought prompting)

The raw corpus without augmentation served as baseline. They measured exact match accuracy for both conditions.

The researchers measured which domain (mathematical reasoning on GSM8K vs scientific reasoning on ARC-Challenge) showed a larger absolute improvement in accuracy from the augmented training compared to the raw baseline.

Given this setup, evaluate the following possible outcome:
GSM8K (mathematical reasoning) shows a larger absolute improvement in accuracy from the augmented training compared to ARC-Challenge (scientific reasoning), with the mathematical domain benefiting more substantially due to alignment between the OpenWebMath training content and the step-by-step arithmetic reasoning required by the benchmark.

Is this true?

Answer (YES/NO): YES